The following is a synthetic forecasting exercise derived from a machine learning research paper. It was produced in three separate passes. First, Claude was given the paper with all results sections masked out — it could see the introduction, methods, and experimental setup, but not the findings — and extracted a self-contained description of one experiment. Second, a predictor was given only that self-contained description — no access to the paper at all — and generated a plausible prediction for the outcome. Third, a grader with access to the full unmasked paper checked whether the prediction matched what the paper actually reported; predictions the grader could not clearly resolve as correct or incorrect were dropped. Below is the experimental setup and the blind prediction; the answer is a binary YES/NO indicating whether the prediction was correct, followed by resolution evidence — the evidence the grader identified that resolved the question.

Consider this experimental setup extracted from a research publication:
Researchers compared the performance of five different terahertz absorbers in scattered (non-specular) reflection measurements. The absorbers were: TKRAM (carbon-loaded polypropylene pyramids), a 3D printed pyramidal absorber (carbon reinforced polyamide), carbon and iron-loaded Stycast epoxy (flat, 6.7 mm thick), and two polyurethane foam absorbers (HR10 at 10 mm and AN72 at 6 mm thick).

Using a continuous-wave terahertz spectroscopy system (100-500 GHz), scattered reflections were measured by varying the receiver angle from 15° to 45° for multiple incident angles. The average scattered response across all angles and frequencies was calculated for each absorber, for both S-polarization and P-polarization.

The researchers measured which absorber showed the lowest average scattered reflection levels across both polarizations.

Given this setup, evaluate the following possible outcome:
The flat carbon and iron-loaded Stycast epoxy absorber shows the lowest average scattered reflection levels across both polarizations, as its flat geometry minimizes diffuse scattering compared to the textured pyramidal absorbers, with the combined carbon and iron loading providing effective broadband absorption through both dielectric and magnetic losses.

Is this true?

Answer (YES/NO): NO